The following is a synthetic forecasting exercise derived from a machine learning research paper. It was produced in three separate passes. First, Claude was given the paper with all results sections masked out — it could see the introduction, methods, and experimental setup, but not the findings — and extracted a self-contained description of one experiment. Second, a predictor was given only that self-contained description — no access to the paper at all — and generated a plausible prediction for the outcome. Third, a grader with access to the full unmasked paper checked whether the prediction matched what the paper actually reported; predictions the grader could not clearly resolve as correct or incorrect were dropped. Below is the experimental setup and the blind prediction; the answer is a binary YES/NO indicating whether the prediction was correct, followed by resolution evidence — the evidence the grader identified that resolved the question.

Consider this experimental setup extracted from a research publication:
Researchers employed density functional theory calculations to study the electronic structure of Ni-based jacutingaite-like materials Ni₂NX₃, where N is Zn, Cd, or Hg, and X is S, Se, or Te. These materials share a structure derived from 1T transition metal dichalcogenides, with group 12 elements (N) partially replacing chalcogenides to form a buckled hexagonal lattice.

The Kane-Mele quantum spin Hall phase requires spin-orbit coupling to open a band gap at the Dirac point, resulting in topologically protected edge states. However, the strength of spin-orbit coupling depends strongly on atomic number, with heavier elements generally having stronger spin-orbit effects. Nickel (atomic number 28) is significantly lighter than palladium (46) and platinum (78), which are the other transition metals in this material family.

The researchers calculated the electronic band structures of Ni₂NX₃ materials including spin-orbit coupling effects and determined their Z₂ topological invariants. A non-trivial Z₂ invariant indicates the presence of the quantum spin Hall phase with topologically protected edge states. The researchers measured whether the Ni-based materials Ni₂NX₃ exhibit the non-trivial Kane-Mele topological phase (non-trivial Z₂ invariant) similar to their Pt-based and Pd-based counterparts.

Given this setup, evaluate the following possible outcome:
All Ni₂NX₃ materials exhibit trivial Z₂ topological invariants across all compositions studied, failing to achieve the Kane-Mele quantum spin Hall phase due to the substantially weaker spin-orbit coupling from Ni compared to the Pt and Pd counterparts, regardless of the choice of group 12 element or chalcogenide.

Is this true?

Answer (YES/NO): NO